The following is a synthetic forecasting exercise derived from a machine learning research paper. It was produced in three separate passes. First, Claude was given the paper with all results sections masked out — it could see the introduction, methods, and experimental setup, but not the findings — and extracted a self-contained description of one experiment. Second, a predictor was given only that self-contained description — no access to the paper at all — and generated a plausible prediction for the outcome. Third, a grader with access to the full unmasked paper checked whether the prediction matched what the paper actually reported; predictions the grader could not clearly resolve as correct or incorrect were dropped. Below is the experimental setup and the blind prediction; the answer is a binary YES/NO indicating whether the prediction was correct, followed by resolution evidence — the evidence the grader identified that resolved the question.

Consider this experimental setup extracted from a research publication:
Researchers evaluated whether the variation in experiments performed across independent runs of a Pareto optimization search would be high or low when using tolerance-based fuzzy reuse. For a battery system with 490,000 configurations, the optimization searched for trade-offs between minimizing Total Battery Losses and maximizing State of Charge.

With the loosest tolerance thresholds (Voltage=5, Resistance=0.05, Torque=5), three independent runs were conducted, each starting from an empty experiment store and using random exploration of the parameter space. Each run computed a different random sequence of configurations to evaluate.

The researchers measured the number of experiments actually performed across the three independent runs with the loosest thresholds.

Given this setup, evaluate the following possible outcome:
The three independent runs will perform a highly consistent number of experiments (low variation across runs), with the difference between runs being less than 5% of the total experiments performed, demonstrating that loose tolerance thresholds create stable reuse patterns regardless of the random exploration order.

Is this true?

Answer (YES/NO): NO